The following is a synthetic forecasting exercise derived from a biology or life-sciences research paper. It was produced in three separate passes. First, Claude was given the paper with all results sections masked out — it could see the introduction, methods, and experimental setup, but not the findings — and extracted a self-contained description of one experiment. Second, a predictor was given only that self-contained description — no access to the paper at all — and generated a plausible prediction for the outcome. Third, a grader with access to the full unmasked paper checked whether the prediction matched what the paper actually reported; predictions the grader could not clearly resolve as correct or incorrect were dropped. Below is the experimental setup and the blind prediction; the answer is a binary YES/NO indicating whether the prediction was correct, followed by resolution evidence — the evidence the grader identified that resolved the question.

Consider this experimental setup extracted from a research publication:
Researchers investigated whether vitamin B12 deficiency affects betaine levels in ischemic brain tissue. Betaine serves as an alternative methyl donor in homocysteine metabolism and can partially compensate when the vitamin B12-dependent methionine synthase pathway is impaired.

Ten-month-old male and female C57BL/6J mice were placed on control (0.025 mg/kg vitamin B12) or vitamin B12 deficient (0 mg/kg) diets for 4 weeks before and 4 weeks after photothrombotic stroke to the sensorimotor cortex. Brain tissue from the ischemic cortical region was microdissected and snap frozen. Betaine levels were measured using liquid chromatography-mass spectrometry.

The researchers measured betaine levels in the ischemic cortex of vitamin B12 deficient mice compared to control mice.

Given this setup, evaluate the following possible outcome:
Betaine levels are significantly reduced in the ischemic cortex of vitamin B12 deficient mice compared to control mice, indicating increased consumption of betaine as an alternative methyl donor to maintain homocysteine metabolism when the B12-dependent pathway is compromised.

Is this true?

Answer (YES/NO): YES